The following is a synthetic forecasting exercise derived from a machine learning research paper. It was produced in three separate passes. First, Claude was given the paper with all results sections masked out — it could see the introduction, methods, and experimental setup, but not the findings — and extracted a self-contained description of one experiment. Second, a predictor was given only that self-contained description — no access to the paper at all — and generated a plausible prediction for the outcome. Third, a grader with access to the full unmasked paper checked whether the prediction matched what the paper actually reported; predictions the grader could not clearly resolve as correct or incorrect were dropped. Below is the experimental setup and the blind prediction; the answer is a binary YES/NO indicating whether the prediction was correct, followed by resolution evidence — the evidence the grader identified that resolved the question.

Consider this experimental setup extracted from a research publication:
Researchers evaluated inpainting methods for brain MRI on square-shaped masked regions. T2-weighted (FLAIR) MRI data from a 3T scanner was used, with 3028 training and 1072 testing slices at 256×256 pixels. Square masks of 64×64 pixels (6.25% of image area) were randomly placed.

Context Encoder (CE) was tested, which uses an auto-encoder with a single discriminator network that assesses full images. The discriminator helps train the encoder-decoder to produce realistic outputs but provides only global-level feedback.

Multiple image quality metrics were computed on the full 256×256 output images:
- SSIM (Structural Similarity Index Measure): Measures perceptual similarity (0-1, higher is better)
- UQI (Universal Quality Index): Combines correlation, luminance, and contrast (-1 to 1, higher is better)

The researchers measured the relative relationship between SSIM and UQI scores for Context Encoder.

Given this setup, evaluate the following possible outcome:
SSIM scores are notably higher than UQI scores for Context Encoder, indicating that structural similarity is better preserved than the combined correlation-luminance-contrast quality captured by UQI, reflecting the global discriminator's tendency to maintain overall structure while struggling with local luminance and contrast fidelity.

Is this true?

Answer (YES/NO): YES